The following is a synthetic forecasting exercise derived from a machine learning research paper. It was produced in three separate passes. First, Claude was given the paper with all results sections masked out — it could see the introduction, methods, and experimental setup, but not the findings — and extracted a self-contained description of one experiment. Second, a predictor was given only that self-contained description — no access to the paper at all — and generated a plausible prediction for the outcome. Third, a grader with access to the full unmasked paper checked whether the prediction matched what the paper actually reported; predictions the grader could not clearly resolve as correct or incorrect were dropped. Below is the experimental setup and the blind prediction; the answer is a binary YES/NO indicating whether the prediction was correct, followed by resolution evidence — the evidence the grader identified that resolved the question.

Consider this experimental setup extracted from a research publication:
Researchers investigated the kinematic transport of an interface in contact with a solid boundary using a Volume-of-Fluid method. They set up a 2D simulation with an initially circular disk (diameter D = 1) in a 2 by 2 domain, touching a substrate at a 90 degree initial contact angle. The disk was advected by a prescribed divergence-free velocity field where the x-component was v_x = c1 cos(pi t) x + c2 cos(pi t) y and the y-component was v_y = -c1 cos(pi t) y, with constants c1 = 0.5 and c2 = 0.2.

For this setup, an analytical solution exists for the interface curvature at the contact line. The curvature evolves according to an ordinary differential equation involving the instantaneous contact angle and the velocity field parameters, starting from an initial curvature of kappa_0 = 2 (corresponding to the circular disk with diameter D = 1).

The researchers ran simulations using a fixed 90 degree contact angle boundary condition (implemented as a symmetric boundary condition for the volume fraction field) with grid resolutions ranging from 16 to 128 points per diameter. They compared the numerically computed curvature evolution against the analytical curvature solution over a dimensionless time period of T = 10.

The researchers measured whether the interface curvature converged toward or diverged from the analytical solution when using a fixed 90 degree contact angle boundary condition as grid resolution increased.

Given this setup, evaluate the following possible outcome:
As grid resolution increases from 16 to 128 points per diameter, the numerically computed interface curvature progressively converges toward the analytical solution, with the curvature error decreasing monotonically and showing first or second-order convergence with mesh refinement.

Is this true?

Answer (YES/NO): NO